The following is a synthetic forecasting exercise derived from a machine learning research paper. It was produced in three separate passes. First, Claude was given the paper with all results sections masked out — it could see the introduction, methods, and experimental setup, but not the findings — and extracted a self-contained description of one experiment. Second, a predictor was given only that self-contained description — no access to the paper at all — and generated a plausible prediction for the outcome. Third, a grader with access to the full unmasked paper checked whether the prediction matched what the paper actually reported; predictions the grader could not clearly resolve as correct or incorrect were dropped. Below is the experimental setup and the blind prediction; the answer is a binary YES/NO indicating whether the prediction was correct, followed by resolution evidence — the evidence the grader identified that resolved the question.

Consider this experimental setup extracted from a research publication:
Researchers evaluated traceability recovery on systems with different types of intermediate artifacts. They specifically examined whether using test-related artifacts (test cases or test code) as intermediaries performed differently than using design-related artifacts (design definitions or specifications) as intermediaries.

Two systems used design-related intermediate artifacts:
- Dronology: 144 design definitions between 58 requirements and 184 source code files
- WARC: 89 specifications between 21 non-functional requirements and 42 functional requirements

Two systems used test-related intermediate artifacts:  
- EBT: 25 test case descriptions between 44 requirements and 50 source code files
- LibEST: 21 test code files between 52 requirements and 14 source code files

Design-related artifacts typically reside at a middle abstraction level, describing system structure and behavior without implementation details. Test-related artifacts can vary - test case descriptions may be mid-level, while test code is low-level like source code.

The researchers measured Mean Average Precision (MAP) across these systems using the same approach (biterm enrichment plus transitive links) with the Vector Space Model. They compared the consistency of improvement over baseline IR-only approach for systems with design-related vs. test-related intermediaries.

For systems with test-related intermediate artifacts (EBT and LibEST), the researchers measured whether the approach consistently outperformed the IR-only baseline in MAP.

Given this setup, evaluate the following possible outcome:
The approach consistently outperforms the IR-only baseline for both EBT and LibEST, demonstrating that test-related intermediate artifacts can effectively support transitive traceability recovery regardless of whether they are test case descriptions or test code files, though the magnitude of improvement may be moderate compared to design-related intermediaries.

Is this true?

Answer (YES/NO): NO